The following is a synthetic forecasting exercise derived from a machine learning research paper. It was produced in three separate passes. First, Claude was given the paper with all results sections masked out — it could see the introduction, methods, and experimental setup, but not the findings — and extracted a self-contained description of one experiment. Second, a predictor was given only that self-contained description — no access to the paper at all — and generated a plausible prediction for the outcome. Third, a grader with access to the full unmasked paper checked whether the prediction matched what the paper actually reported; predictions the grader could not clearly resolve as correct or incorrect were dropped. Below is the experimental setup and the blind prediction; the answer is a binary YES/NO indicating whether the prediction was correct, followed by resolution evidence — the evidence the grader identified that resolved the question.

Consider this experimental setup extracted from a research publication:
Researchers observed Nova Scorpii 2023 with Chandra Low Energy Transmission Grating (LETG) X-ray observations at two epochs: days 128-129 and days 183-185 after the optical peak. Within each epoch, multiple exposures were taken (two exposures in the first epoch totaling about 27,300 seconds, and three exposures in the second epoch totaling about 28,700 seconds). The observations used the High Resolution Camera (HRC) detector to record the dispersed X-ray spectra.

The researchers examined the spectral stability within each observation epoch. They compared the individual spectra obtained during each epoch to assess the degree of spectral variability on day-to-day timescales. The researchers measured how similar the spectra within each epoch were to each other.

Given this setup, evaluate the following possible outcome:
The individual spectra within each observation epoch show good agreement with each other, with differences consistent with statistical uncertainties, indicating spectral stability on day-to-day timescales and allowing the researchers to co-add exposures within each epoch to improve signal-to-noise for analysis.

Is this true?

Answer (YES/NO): YES